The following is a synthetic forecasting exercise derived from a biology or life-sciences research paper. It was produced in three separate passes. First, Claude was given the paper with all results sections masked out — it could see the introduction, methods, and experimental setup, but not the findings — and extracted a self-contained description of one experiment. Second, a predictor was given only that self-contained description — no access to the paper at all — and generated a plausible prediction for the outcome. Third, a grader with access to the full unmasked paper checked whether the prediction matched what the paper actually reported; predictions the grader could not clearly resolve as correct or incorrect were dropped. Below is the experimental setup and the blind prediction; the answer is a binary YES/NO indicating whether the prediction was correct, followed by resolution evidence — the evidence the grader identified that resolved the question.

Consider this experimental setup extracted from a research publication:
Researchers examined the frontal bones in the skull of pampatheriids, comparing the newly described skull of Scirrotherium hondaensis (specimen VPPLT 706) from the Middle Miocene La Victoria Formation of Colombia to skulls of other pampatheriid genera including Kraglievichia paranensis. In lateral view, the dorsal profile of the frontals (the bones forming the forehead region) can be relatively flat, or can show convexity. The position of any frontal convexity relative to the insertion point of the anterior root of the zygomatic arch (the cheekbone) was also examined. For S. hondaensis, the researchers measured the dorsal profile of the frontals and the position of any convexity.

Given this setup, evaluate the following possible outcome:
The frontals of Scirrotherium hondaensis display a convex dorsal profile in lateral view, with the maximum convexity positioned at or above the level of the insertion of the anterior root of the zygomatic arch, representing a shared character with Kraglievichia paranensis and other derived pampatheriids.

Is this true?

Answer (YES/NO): NO